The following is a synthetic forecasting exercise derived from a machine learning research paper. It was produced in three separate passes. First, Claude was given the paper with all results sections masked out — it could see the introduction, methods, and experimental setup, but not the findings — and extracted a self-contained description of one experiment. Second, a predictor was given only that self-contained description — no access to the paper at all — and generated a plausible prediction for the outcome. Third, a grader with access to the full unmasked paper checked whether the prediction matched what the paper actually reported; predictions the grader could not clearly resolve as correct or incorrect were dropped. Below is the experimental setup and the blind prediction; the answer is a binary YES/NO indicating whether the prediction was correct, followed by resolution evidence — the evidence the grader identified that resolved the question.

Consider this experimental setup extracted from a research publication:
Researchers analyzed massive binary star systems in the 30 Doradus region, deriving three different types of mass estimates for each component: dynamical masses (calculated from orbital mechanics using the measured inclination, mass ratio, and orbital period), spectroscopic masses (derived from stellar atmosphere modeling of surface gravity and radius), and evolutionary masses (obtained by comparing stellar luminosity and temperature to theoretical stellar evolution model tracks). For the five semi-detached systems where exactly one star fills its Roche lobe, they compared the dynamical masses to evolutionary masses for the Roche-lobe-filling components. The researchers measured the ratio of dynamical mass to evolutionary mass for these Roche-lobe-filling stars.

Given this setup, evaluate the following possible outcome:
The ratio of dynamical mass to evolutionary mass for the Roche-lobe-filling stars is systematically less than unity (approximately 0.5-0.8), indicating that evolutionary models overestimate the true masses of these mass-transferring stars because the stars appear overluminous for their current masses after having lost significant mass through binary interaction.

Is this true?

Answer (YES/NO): NO